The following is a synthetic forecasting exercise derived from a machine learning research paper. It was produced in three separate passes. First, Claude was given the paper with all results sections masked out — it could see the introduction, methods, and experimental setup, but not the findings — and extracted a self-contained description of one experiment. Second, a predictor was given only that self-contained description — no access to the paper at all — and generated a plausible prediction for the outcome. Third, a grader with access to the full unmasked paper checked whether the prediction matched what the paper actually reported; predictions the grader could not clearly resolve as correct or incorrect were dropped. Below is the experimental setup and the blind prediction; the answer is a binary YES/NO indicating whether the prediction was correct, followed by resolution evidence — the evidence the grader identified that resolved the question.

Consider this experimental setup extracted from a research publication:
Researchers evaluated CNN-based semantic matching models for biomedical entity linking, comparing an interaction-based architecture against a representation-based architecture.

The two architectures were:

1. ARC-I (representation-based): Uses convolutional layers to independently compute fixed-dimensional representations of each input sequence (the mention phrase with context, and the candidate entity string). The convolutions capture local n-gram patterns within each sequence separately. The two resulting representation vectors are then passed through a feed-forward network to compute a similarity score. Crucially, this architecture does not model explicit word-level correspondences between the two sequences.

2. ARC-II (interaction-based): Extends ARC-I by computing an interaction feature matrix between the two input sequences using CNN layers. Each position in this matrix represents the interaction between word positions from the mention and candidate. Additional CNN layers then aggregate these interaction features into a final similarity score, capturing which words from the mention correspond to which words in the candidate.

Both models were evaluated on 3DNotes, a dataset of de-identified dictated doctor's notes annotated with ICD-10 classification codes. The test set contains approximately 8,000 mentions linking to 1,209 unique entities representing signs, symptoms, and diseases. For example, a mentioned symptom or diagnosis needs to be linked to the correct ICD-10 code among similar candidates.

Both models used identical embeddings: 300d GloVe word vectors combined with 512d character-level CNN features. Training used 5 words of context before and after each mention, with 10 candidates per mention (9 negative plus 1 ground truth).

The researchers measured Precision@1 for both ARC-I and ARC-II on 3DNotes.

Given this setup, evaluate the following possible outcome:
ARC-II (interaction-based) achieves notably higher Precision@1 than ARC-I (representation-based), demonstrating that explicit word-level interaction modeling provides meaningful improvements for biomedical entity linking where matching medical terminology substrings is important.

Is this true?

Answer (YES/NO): NO